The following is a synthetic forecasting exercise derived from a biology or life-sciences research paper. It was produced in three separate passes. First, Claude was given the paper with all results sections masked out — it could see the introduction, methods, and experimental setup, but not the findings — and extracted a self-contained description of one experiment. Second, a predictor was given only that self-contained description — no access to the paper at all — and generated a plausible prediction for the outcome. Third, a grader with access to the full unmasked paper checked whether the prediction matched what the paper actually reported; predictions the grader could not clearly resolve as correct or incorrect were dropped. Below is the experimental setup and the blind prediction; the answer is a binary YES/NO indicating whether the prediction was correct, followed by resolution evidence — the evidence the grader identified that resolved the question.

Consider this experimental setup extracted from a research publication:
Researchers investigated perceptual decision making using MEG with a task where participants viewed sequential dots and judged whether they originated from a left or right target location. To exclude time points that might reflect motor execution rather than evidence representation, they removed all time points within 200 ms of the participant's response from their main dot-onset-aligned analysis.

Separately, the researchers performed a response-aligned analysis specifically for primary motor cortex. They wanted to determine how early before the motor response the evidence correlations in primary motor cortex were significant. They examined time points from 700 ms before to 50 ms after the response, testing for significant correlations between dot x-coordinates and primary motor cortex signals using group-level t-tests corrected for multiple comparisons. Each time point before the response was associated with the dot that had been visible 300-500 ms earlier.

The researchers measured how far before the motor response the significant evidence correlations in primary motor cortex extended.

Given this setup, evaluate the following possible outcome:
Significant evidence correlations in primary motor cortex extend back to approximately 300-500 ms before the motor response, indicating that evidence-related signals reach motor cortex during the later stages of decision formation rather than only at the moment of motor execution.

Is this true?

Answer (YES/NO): YES